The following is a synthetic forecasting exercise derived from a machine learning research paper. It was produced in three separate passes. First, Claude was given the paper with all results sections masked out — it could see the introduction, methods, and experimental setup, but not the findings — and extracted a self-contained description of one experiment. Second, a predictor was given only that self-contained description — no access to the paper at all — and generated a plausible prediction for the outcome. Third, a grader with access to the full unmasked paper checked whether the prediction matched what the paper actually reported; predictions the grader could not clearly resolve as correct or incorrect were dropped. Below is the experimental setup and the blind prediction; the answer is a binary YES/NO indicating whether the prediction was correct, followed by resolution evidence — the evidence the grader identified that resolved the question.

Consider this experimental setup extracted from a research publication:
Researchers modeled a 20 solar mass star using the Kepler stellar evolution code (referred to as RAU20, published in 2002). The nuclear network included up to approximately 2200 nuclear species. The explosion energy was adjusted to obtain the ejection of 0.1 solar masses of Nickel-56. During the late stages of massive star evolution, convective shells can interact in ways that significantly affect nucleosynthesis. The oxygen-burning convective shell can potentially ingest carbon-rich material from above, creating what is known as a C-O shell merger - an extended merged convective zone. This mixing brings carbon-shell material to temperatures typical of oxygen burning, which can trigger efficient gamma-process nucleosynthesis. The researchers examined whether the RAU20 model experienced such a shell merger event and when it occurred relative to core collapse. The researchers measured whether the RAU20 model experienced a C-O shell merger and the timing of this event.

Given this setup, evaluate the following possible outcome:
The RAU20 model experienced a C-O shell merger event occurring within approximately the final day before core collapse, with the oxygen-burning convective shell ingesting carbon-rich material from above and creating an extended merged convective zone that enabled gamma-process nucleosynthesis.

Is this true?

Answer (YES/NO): YES